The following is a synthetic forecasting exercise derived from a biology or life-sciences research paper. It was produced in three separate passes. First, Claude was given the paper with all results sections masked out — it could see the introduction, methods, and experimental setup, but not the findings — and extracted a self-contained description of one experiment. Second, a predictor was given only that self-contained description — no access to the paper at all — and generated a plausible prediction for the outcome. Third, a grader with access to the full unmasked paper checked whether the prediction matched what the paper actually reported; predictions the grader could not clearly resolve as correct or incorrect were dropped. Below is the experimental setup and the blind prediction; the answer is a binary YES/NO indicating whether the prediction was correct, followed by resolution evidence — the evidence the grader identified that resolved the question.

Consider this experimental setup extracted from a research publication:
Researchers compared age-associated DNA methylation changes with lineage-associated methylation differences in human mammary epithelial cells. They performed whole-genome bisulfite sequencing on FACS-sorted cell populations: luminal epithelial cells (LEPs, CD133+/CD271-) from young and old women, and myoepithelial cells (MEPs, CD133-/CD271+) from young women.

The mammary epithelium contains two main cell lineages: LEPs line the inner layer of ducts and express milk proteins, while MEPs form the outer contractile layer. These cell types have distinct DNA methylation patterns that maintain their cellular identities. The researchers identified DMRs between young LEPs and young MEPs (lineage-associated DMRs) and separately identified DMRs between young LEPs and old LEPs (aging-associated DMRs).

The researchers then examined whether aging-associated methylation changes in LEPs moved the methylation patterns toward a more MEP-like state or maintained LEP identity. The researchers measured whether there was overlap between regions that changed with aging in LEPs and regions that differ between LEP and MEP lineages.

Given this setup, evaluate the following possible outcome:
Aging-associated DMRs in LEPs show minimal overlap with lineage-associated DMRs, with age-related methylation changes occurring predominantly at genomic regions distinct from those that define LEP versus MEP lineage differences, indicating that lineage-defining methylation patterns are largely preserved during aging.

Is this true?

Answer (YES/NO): NO